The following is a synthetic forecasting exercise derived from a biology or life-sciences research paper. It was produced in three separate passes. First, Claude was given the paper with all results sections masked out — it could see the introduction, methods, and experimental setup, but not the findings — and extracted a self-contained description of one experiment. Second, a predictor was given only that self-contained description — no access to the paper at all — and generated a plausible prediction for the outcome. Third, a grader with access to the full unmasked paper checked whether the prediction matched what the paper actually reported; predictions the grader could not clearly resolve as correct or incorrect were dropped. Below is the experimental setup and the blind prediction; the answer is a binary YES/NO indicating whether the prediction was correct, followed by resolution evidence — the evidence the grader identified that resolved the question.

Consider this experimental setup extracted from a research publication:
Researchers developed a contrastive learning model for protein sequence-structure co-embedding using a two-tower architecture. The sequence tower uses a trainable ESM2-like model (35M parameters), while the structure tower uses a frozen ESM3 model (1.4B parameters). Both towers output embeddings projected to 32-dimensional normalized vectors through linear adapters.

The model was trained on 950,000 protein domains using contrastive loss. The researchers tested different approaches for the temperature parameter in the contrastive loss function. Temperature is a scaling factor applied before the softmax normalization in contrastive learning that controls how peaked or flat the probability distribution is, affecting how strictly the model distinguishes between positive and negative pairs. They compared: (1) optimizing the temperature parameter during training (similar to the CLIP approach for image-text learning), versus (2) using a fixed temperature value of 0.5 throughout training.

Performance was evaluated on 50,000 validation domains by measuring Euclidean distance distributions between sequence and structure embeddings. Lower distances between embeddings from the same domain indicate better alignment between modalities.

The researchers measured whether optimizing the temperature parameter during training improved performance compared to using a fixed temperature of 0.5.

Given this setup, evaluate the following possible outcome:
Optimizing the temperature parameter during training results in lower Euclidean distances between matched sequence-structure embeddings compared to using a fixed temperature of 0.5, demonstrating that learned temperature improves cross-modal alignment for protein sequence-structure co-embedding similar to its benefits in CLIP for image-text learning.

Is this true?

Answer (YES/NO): NO